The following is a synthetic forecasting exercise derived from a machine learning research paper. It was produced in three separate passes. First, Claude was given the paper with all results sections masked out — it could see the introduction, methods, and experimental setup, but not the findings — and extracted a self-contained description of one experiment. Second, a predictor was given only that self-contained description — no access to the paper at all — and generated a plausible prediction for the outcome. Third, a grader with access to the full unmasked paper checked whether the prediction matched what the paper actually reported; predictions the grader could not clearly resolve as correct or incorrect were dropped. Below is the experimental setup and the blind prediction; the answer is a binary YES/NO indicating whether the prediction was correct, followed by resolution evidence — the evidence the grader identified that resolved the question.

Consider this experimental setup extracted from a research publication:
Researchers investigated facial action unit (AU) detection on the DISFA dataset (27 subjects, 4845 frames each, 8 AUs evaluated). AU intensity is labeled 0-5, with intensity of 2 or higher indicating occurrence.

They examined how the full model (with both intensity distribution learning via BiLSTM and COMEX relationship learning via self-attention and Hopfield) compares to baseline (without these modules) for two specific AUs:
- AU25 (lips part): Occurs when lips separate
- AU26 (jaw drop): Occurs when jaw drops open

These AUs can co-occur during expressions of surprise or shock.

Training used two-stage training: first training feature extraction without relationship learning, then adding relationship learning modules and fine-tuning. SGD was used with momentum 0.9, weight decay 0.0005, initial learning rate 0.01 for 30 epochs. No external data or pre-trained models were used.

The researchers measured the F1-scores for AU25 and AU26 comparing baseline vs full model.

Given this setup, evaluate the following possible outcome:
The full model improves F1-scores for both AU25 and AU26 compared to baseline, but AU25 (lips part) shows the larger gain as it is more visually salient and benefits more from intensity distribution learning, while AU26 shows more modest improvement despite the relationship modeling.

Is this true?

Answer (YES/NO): NO